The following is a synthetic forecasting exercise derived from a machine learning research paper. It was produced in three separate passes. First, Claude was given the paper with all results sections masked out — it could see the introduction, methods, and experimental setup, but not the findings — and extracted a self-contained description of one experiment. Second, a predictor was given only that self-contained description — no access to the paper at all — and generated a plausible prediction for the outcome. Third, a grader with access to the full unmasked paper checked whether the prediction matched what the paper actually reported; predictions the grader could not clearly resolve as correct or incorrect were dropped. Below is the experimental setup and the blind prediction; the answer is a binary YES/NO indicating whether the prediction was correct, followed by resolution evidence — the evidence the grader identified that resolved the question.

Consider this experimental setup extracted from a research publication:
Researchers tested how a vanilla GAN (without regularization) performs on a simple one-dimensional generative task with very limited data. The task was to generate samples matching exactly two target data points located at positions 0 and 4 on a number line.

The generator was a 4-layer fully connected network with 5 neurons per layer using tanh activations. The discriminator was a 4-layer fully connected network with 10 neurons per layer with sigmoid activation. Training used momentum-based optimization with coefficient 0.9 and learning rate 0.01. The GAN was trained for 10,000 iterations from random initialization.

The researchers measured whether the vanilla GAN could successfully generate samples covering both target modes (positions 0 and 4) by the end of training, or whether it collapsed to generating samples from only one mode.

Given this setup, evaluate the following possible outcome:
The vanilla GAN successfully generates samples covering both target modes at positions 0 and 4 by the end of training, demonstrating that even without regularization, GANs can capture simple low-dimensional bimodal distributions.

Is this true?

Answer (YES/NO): NO